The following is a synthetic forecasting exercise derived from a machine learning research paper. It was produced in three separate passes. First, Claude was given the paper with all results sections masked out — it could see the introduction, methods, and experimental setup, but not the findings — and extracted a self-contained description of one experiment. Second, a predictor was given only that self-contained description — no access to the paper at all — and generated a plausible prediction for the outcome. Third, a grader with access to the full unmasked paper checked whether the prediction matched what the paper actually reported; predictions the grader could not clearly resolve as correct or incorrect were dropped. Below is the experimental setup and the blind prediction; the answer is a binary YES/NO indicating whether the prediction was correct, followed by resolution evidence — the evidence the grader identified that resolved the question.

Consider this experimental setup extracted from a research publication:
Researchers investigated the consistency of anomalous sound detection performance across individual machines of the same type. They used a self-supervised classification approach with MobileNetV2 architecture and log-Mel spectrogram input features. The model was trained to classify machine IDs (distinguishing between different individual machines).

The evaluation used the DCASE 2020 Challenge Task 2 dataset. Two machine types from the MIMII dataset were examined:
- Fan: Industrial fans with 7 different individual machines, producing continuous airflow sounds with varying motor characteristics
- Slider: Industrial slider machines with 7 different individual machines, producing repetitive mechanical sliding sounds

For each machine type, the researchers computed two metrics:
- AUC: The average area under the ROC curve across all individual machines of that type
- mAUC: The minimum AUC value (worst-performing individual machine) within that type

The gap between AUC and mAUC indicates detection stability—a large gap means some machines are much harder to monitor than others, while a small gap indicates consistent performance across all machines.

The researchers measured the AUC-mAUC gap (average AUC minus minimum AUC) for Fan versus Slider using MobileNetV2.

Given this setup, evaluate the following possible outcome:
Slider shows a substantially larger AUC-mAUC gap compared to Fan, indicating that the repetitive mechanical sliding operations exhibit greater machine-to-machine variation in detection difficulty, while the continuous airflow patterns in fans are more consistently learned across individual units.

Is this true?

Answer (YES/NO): NO